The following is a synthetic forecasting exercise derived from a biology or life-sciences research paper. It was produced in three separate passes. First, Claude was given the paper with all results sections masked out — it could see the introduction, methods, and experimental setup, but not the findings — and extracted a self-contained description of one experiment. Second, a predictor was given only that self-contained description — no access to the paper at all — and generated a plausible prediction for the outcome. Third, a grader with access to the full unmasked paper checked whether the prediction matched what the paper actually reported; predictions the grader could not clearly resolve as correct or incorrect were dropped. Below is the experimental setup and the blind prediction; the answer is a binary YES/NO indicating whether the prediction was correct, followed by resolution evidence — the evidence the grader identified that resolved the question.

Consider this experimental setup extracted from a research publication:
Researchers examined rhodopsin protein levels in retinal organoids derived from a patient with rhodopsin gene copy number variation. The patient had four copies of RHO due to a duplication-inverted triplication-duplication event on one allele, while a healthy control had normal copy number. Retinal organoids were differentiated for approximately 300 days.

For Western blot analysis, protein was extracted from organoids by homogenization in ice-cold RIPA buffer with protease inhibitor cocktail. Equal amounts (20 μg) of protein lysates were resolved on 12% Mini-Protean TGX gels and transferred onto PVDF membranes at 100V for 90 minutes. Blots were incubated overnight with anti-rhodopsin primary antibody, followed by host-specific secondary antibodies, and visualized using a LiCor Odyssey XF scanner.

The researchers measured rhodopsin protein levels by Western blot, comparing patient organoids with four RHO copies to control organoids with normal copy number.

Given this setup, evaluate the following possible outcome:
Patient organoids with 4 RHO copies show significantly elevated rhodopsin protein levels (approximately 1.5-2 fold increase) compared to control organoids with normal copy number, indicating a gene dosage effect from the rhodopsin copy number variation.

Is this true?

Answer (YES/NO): NO